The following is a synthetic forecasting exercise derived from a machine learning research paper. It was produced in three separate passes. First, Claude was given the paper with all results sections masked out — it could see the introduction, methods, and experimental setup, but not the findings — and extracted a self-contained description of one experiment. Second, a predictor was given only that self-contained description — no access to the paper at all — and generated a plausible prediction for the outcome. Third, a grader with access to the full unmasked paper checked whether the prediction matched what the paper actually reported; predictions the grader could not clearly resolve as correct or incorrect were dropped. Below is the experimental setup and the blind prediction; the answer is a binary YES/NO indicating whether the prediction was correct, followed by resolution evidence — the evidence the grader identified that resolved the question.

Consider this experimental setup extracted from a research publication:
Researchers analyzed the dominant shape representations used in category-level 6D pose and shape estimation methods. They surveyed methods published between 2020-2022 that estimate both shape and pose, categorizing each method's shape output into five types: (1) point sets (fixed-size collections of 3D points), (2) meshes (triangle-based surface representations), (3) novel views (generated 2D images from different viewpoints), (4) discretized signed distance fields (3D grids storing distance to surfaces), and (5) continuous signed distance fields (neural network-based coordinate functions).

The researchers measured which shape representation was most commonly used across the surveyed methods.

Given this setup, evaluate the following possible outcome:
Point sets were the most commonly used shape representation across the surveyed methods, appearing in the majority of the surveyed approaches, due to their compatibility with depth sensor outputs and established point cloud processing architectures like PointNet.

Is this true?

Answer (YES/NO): YES